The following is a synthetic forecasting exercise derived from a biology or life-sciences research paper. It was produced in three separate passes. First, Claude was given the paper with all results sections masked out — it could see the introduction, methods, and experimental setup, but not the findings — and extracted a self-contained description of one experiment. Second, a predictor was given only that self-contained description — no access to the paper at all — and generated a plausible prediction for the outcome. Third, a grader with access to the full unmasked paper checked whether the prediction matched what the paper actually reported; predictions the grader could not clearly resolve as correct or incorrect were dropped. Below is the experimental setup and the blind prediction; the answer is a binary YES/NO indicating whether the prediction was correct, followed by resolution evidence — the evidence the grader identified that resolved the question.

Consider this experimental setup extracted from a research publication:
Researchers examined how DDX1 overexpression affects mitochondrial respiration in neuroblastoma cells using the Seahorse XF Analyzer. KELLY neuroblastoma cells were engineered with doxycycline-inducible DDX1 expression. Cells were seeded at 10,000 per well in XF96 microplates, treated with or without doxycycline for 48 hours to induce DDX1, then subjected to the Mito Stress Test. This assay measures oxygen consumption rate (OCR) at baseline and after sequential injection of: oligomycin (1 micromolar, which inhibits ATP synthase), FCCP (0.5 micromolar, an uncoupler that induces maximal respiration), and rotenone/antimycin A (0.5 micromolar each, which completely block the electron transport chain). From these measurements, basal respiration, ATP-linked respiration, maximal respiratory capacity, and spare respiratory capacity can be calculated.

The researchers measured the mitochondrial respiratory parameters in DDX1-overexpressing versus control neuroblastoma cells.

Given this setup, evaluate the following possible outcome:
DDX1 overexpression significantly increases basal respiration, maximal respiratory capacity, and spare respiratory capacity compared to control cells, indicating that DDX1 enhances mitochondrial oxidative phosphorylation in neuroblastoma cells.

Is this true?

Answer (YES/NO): NO